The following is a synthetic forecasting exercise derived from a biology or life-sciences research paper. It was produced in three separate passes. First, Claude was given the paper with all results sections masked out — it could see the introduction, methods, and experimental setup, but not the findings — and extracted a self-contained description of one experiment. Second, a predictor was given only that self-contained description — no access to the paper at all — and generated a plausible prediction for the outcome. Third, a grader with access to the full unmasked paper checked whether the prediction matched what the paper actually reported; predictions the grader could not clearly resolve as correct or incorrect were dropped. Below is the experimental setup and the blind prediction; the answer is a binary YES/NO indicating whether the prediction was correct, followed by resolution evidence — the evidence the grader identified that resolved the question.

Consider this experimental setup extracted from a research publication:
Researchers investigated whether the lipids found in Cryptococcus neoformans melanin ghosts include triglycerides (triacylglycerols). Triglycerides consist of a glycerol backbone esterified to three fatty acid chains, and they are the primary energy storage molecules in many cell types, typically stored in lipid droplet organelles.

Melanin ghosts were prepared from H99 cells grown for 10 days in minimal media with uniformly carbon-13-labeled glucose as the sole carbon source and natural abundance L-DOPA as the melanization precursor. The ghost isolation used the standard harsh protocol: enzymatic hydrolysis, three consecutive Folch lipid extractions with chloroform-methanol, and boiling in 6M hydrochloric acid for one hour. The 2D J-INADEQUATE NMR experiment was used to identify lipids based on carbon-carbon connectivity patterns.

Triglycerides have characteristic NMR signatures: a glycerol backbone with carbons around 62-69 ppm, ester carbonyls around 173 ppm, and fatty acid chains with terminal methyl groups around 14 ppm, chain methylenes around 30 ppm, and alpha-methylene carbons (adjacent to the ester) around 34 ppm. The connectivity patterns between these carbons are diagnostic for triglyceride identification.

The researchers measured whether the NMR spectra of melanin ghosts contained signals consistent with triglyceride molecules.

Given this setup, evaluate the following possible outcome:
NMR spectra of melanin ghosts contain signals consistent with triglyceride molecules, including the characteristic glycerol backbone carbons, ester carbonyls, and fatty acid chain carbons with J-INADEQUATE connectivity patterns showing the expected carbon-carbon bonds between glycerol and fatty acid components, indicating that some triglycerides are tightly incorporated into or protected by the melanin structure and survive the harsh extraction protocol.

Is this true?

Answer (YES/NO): YES